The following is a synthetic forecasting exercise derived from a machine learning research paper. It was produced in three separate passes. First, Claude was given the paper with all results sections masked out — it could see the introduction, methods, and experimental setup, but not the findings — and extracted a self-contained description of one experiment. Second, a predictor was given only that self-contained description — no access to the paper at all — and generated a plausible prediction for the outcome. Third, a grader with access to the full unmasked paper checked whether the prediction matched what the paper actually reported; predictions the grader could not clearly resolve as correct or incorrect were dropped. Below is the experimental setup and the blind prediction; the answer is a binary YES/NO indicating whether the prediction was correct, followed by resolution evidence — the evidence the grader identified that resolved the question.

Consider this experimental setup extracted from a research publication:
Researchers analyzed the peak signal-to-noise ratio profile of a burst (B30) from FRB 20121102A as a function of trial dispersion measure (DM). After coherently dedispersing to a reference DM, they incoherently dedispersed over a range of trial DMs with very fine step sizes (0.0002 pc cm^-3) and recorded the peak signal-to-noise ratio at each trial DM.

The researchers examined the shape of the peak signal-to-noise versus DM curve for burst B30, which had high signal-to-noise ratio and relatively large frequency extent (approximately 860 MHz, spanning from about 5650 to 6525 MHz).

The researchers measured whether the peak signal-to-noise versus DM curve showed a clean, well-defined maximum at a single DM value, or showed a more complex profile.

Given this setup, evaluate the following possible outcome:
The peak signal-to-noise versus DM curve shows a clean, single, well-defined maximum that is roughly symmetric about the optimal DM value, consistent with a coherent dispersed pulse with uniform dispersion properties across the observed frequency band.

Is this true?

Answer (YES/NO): NO